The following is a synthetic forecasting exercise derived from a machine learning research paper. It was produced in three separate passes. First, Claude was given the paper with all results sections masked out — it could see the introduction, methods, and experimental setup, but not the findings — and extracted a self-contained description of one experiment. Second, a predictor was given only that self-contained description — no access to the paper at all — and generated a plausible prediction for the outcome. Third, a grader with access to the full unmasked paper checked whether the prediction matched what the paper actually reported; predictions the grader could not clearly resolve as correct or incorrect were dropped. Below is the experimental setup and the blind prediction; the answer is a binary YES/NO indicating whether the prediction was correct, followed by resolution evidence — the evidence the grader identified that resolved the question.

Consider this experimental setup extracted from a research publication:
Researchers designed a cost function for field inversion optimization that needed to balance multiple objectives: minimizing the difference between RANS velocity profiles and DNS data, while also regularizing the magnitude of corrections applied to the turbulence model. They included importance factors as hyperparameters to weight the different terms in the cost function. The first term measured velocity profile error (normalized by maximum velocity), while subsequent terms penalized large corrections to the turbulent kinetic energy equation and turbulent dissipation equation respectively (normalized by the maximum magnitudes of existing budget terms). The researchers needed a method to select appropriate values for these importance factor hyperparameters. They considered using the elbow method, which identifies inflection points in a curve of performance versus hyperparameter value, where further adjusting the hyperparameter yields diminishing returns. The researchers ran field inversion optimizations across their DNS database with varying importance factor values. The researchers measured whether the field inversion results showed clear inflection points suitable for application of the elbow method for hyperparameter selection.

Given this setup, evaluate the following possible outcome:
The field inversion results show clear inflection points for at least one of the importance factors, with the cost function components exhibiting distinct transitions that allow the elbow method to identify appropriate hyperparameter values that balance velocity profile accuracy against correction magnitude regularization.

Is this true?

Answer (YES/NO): YES